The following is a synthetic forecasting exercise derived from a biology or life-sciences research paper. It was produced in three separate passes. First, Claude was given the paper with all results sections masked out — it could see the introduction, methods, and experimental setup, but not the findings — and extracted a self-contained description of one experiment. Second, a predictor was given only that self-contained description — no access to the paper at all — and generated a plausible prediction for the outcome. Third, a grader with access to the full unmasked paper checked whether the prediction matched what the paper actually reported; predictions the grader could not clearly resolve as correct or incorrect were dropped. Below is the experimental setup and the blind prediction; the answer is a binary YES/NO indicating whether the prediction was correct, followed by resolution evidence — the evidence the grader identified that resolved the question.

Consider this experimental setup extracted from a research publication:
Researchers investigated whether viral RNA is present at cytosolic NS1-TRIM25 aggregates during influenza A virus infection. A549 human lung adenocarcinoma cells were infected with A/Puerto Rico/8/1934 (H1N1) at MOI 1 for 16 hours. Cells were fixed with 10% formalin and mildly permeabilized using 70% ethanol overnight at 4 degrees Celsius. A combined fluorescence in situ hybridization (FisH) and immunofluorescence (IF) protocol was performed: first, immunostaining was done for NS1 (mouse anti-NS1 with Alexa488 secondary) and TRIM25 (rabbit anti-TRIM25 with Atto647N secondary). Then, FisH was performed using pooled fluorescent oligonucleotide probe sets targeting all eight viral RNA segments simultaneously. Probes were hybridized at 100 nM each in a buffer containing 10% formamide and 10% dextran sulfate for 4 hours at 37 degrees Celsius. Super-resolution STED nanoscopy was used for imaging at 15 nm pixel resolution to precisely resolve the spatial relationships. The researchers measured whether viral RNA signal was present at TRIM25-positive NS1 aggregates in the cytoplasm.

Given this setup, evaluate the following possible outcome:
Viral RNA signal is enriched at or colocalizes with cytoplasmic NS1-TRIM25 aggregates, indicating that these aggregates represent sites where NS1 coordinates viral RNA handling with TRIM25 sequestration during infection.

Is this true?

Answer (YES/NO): NO